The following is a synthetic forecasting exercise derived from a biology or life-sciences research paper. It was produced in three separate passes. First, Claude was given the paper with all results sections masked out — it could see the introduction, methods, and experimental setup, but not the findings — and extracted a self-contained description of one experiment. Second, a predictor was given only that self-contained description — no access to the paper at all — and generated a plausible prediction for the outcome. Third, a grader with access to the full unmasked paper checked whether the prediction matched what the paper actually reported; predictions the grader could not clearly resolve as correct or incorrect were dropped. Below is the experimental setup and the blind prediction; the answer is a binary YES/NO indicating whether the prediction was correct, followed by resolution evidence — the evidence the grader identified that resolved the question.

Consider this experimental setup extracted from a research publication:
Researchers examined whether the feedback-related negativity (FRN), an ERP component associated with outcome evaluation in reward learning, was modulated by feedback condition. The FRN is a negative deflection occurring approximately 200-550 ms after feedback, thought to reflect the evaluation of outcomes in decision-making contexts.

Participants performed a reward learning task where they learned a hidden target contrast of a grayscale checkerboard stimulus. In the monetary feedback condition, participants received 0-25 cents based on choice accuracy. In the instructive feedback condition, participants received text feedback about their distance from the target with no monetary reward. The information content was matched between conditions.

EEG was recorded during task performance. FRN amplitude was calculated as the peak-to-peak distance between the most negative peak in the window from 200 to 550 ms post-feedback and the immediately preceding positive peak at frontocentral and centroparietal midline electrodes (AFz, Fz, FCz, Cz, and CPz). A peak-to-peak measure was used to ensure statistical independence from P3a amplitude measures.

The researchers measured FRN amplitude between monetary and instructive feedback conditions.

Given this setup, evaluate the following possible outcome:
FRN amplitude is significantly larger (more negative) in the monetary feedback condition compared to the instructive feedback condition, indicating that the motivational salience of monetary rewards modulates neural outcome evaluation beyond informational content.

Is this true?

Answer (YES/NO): NO